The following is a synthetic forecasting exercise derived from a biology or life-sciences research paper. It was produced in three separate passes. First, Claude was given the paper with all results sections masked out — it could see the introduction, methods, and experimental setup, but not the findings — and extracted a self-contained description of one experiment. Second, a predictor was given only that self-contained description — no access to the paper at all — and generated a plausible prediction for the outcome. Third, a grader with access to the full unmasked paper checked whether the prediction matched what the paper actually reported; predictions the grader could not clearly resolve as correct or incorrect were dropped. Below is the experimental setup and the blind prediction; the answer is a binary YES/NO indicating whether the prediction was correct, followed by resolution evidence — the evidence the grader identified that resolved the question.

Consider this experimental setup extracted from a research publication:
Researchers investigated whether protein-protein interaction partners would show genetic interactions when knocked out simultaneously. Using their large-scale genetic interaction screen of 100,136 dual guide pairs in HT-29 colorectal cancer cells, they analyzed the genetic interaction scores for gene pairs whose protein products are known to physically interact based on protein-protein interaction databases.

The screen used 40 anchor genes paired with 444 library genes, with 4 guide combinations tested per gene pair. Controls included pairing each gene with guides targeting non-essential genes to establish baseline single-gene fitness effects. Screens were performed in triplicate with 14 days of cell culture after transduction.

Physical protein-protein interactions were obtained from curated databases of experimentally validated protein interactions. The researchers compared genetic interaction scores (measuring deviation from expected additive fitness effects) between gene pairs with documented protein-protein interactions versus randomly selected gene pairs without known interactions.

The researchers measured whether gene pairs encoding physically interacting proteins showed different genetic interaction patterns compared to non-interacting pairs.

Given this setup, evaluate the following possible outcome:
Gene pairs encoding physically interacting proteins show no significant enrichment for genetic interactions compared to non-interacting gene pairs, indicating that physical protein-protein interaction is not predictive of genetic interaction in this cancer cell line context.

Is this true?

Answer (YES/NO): NO